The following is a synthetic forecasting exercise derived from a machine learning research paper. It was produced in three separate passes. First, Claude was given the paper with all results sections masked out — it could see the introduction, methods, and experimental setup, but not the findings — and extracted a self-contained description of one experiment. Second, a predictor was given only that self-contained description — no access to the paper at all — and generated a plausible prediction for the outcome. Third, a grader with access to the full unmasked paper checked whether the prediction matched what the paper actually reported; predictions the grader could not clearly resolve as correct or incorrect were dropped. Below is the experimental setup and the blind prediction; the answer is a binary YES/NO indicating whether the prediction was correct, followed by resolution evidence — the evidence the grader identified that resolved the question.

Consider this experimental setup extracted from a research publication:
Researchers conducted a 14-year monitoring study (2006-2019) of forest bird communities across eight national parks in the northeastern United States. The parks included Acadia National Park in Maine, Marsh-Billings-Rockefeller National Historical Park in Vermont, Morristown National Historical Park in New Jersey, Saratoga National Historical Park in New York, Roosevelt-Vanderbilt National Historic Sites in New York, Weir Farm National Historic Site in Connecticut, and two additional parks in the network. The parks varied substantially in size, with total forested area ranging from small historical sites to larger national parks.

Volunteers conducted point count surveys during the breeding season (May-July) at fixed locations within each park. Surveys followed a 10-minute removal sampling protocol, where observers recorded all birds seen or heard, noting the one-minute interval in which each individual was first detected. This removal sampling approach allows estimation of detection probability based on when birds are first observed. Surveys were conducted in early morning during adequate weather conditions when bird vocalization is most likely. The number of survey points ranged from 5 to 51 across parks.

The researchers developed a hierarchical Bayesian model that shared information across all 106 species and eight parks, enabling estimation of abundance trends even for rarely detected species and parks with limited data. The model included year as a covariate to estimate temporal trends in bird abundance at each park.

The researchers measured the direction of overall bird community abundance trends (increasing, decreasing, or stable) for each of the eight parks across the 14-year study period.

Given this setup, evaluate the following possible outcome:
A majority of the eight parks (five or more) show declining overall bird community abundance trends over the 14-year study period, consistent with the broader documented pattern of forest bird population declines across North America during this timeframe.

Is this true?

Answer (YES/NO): NO